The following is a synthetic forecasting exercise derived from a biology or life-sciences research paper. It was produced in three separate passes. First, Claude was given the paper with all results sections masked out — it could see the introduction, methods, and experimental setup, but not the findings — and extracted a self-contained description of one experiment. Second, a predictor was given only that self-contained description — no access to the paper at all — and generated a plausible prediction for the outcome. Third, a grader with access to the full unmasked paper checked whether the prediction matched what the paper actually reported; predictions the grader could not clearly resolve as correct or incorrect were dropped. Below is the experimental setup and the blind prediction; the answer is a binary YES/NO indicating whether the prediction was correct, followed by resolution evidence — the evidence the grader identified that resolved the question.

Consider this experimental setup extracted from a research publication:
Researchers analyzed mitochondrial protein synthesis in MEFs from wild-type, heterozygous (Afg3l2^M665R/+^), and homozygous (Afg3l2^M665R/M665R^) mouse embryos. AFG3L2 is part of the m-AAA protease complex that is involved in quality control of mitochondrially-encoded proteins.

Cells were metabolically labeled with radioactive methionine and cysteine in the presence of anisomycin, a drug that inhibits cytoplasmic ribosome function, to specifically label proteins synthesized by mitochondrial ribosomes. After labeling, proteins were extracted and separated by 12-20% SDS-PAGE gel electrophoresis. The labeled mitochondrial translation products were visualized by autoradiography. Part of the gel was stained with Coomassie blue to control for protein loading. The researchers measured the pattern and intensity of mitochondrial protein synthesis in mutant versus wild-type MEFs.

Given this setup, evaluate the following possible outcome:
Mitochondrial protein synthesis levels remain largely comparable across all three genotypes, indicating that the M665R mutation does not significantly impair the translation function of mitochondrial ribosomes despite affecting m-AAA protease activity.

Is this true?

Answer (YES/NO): YES